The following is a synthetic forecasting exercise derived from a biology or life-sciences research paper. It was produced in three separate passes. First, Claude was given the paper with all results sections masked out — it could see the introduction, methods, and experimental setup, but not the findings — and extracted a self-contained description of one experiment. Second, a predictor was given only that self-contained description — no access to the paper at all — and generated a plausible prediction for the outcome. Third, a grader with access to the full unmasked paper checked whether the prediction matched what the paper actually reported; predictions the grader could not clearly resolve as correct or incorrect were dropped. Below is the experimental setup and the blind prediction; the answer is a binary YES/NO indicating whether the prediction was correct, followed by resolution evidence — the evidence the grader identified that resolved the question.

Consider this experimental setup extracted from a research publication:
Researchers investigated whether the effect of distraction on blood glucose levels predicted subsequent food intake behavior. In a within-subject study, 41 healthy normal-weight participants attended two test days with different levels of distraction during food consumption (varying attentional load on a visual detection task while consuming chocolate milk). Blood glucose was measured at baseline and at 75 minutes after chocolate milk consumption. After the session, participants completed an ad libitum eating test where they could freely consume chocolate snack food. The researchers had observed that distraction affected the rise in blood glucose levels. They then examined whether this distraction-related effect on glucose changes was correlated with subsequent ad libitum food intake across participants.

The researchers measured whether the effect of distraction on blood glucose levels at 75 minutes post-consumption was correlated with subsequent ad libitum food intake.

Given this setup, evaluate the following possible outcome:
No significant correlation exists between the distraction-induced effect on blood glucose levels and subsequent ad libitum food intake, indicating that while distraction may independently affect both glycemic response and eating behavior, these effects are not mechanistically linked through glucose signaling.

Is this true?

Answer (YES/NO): YES